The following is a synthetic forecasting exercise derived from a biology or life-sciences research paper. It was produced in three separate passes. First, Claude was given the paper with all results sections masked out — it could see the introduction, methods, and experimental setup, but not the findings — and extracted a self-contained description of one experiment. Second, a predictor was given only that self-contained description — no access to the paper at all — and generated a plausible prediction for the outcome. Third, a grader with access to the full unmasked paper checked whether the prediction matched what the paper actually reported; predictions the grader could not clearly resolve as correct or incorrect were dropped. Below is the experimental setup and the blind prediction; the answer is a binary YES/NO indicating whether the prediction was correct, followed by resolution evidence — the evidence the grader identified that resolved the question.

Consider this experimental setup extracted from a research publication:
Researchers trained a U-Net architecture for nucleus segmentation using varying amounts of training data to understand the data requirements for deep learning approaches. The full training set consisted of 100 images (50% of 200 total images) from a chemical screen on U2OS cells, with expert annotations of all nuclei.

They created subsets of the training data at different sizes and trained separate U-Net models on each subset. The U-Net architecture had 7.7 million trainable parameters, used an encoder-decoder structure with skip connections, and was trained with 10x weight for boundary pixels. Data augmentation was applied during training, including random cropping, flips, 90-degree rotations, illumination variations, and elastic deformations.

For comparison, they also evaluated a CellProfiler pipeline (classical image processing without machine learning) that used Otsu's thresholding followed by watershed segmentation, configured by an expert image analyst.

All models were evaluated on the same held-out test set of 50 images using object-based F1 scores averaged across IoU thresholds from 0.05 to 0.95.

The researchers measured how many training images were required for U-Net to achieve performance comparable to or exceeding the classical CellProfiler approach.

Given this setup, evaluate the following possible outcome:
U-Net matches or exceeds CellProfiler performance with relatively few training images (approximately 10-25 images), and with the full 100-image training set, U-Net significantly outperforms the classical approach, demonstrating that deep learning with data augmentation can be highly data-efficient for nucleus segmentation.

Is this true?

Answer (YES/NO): NO